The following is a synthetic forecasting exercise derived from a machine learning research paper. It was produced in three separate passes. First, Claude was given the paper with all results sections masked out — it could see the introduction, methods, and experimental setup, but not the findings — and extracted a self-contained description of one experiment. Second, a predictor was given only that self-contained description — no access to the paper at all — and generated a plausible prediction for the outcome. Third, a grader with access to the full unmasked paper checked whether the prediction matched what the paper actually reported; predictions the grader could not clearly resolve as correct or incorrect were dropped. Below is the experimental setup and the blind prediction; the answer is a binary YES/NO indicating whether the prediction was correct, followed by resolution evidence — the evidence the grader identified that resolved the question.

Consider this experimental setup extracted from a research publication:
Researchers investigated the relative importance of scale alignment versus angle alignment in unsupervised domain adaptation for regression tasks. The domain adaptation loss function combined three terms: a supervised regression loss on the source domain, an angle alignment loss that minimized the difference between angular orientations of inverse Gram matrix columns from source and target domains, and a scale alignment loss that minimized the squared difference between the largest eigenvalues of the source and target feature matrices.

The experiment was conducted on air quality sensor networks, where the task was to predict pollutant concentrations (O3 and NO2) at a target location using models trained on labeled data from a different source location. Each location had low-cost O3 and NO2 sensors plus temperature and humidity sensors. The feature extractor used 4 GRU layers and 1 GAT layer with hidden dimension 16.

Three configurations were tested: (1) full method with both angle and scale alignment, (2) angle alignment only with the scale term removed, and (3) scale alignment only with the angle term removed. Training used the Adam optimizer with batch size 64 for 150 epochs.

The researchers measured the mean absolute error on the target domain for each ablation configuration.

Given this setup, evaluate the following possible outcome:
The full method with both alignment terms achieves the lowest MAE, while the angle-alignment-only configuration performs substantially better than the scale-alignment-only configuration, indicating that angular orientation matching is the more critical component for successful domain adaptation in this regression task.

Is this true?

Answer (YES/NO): NO